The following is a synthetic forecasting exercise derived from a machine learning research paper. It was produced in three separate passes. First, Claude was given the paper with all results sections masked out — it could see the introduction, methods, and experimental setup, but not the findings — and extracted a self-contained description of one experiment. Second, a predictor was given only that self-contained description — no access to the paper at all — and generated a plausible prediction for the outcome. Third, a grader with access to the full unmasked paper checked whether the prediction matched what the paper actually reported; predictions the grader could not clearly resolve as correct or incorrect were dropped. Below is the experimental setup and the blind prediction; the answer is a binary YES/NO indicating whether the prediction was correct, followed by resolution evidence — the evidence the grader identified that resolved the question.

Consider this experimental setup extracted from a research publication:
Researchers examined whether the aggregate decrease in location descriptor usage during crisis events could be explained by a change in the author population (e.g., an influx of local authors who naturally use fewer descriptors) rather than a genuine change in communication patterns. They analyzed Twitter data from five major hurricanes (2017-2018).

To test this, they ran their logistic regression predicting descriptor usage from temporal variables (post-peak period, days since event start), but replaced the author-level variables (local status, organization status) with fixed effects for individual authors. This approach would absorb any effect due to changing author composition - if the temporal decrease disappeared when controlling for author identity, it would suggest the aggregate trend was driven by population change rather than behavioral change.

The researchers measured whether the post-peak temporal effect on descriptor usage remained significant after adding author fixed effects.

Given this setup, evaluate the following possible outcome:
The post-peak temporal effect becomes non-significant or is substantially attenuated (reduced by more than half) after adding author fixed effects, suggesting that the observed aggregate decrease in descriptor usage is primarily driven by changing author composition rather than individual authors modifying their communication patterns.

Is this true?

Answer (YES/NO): NO